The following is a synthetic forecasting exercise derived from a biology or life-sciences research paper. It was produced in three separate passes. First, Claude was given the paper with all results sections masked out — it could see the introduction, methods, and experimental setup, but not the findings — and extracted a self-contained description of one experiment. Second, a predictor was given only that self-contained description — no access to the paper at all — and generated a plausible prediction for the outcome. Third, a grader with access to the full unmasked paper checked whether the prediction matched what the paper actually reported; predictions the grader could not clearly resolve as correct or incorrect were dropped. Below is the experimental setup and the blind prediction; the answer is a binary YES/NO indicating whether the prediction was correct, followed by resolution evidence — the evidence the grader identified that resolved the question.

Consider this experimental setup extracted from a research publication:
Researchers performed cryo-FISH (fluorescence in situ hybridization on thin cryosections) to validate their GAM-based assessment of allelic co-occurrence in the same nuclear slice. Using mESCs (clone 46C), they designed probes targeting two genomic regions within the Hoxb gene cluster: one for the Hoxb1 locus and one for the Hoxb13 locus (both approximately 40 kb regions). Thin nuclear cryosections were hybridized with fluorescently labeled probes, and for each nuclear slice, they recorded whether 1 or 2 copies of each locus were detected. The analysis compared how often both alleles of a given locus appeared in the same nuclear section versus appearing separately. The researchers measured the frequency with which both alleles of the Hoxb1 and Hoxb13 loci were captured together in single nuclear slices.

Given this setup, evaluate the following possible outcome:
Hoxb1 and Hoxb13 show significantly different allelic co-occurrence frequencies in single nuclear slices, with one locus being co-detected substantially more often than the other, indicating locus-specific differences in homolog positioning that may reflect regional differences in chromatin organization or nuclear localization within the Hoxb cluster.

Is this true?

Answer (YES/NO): NO